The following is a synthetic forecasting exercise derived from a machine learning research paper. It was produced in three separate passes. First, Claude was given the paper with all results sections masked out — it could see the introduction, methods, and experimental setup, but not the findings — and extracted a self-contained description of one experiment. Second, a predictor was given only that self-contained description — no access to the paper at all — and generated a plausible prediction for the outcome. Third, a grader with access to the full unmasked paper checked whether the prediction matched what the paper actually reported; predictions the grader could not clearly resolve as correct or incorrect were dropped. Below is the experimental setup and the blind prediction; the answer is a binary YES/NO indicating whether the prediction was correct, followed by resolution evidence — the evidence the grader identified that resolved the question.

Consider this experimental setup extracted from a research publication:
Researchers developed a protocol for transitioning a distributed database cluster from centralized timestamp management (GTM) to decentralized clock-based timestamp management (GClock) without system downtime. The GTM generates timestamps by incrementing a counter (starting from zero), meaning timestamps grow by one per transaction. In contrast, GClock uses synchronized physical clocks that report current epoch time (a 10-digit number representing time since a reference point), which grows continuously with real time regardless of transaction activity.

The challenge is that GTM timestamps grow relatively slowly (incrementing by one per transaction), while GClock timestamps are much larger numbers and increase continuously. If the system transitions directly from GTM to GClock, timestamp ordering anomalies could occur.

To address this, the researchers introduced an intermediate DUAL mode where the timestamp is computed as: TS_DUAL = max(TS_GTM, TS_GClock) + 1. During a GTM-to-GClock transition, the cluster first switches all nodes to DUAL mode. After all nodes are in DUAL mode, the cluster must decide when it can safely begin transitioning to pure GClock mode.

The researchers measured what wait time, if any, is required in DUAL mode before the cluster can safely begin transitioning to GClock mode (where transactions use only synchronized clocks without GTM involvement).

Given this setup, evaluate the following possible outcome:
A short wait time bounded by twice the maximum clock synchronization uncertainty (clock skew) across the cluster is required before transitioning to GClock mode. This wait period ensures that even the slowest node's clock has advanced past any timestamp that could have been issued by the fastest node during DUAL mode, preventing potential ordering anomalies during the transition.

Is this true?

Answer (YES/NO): YES